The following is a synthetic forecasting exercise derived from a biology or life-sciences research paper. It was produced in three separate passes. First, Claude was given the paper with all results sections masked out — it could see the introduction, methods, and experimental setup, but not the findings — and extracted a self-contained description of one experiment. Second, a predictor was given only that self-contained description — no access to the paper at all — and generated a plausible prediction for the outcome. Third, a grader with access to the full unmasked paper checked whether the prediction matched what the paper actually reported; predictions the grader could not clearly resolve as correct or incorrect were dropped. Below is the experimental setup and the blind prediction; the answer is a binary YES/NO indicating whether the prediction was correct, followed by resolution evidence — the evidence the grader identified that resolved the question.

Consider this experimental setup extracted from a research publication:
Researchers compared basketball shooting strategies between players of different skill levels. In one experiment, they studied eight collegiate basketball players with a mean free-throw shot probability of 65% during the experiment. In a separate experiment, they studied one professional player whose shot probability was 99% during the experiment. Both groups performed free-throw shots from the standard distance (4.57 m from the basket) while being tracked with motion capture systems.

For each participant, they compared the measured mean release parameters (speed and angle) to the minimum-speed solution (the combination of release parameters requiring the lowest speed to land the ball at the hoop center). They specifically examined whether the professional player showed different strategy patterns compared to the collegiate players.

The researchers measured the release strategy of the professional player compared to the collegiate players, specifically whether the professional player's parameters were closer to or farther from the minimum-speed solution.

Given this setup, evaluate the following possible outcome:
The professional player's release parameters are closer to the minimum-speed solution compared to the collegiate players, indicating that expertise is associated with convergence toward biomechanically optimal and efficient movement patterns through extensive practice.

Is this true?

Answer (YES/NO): YES